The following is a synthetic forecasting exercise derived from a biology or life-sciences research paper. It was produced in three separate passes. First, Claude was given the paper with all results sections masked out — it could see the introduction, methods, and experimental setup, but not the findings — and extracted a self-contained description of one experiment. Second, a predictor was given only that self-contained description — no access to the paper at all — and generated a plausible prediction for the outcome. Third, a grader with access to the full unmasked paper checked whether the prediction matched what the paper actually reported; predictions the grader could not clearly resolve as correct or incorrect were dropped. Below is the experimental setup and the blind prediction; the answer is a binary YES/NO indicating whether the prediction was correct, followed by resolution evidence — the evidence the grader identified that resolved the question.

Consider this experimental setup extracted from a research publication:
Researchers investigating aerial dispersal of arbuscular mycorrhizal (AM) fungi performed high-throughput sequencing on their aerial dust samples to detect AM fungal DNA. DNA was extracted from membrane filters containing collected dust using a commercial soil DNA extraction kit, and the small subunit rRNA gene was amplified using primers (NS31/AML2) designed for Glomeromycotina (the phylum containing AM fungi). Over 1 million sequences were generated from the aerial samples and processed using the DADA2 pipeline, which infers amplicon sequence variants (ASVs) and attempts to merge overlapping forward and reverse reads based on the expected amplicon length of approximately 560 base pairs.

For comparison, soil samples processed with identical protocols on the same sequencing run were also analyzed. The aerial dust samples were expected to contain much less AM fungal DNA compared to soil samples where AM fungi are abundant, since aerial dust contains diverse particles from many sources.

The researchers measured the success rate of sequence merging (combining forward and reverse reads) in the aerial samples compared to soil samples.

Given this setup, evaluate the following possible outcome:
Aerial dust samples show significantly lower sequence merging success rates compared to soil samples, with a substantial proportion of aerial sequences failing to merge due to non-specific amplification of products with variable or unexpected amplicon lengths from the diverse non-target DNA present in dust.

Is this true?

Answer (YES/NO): YES